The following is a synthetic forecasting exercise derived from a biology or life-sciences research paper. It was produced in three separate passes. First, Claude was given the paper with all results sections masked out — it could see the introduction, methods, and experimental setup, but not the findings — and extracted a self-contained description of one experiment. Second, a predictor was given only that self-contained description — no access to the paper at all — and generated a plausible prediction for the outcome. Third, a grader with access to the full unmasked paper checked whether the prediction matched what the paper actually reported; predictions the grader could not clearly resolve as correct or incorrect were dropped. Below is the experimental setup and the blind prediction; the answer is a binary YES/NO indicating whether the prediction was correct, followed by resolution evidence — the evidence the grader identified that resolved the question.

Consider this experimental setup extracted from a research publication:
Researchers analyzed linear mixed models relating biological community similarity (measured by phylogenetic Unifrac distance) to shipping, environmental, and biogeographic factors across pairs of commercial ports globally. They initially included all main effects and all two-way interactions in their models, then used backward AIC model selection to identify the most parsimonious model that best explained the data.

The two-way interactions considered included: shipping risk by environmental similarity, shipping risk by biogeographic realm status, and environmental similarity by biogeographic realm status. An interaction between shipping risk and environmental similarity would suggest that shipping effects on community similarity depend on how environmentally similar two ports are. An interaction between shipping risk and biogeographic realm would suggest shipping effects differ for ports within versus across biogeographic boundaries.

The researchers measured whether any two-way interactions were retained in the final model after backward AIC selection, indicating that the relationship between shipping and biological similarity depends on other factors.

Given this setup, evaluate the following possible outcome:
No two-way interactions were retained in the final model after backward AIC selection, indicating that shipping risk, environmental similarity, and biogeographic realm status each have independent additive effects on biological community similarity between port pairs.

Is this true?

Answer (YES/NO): NO